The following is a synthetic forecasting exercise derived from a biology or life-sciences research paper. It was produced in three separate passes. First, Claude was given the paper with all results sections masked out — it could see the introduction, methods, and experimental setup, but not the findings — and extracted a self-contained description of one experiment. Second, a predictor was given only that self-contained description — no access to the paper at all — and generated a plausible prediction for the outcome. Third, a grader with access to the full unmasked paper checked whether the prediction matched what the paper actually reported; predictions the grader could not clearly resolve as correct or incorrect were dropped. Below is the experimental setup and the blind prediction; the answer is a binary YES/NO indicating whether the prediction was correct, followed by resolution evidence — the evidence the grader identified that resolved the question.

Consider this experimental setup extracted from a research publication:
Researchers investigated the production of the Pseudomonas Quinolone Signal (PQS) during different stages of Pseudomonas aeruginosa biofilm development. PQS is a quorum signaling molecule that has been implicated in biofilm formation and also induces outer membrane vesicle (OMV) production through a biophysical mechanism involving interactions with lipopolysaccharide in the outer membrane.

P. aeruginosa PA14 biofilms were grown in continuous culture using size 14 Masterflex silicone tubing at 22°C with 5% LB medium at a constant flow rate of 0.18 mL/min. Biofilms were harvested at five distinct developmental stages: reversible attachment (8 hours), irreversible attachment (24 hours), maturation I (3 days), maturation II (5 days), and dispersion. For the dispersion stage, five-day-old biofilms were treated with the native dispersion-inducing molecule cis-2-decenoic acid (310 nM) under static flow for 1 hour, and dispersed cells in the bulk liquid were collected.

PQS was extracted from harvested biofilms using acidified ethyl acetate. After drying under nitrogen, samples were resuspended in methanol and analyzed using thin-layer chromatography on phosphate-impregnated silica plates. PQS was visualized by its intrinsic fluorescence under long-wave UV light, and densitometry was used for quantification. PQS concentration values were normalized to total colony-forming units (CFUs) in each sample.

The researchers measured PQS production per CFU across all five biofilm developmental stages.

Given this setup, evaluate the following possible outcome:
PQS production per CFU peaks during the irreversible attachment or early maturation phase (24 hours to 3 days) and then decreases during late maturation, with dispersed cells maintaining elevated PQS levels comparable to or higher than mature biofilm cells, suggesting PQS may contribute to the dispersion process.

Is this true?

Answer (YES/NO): NO